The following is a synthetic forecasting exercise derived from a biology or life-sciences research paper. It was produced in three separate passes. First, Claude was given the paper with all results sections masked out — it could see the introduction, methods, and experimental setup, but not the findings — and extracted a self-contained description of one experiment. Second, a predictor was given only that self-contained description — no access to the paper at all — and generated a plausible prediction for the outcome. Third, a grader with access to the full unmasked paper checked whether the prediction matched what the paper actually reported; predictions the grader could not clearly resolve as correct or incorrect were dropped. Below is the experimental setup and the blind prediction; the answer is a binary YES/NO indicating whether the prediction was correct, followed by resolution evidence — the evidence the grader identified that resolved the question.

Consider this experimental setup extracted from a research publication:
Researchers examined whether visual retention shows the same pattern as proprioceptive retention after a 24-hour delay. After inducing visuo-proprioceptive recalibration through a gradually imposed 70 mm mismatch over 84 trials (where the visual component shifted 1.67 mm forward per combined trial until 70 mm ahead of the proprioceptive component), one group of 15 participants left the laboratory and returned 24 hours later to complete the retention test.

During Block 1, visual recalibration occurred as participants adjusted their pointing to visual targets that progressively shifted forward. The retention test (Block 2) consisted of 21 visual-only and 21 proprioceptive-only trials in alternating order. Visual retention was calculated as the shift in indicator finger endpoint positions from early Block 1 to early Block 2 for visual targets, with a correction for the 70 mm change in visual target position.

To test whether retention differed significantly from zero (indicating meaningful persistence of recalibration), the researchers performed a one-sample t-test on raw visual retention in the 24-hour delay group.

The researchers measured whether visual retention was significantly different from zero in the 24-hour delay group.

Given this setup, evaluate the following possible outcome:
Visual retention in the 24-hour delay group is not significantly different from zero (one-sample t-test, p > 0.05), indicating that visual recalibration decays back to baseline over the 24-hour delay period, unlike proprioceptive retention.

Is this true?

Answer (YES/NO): YES